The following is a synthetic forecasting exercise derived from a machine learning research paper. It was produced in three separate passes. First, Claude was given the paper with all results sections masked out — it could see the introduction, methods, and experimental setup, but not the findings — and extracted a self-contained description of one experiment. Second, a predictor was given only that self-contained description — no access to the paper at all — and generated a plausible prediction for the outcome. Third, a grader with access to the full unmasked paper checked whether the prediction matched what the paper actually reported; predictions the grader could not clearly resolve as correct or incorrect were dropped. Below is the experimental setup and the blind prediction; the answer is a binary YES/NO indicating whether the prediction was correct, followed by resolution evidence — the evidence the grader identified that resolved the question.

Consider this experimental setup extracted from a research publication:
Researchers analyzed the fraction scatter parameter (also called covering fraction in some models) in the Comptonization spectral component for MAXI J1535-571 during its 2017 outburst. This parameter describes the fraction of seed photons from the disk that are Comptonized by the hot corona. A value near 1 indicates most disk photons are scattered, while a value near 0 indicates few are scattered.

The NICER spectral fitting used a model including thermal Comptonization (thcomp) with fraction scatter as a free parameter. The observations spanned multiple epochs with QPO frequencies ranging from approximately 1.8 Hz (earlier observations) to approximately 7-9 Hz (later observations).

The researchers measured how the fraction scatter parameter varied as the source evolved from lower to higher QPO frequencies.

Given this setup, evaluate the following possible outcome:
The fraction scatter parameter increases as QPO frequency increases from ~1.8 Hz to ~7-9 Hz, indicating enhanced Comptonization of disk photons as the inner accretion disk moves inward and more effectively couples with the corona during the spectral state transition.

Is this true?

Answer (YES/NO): NO